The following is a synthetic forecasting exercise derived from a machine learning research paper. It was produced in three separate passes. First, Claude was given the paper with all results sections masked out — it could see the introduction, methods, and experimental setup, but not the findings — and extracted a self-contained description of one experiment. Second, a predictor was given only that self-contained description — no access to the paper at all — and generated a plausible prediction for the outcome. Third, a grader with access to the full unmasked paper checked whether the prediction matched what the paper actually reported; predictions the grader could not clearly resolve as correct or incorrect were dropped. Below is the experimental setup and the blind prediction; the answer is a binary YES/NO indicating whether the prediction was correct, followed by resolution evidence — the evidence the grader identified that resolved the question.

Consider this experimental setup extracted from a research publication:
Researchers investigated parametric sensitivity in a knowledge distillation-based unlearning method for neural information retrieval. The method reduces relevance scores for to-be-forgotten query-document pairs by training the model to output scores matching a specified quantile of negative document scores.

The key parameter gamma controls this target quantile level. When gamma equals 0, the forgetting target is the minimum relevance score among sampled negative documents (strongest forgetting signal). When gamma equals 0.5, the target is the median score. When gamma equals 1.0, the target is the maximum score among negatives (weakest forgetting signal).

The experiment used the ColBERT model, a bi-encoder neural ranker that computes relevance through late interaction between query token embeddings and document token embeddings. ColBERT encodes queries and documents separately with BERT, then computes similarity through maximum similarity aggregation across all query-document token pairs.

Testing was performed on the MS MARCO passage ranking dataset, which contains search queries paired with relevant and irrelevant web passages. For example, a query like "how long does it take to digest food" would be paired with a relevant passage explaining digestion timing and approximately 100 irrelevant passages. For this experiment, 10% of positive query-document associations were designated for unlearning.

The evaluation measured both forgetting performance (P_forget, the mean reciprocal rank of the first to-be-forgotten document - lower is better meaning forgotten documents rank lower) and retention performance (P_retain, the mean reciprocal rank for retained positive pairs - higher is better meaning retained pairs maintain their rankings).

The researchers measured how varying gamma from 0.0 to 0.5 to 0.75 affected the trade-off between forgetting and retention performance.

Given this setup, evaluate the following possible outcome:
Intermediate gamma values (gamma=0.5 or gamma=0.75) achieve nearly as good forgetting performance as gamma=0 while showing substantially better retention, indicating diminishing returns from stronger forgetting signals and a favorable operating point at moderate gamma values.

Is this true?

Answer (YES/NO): NO